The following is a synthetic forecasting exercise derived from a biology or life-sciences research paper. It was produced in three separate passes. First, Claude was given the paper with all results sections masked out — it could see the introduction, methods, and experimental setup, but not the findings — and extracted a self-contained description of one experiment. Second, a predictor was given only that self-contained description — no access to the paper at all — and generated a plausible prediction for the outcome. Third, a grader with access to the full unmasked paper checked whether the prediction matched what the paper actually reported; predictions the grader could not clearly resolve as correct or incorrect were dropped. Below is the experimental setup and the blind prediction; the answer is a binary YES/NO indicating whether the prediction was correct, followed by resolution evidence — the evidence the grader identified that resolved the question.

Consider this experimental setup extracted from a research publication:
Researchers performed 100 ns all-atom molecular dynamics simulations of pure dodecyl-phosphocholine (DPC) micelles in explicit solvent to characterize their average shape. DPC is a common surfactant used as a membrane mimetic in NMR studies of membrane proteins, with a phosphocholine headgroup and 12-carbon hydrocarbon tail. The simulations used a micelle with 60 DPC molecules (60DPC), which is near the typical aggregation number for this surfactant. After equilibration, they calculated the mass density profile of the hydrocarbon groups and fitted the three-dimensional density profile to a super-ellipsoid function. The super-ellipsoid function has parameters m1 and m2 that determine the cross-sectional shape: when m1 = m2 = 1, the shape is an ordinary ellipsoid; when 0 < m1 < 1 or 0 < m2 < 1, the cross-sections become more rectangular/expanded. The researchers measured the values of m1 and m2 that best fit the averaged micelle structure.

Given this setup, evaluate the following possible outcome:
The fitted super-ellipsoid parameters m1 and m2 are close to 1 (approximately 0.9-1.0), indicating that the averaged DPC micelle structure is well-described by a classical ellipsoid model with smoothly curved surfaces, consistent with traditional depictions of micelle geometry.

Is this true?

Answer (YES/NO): YES